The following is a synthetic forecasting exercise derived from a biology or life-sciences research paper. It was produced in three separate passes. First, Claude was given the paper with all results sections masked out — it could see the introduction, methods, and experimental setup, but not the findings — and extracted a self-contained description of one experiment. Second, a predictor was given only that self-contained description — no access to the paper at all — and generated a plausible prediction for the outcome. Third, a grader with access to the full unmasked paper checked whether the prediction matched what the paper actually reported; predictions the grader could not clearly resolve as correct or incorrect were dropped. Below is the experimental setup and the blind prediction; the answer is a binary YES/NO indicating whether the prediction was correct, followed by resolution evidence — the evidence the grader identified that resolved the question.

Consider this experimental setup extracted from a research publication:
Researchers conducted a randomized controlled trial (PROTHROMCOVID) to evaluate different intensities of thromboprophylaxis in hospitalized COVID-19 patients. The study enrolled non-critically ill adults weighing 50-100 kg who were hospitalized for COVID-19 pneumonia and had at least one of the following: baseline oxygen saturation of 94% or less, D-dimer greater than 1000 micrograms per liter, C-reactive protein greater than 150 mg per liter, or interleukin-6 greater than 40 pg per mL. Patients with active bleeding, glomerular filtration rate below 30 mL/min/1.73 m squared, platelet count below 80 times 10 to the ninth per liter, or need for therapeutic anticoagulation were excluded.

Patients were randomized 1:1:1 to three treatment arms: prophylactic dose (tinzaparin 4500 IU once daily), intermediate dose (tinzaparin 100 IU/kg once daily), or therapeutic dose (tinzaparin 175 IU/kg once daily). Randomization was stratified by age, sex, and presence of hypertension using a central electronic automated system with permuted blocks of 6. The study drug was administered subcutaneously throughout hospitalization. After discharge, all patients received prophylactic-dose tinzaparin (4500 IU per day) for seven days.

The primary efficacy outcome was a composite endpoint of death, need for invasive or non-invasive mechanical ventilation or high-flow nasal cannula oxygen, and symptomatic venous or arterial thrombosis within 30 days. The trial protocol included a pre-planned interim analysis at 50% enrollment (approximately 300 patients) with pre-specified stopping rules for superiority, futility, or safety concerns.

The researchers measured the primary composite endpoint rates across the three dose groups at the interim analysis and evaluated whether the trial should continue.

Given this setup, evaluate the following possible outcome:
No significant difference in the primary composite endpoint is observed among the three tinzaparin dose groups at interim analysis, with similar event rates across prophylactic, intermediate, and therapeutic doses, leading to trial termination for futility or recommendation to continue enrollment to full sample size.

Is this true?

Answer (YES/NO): YES